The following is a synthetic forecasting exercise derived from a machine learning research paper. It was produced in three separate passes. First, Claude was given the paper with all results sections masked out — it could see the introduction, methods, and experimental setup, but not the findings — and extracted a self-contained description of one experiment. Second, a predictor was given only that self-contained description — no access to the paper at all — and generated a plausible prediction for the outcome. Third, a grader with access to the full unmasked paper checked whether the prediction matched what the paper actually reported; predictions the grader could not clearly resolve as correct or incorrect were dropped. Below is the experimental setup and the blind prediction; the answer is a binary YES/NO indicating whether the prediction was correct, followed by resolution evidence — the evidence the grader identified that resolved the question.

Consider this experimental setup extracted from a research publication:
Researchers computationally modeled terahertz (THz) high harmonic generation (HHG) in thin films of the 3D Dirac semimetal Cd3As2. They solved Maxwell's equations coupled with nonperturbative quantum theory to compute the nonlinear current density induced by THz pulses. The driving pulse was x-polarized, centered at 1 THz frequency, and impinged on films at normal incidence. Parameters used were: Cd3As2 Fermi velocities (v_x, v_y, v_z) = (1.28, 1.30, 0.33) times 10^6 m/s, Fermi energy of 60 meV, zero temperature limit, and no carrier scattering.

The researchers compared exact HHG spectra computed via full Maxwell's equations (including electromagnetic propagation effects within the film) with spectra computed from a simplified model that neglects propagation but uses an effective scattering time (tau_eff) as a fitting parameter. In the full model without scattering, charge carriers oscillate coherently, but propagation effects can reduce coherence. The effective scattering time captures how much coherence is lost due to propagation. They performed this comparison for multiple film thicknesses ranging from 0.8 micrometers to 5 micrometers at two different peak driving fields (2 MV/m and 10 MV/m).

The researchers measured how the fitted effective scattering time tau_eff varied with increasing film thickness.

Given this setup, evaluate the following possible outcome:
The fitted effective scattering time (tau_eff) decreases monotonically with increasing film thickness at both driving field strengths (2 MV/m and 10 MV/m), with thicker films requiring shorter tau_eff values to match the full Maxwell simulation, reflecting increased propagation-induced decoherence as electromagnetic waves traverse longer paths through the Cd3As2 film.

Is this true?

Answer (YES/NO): YES